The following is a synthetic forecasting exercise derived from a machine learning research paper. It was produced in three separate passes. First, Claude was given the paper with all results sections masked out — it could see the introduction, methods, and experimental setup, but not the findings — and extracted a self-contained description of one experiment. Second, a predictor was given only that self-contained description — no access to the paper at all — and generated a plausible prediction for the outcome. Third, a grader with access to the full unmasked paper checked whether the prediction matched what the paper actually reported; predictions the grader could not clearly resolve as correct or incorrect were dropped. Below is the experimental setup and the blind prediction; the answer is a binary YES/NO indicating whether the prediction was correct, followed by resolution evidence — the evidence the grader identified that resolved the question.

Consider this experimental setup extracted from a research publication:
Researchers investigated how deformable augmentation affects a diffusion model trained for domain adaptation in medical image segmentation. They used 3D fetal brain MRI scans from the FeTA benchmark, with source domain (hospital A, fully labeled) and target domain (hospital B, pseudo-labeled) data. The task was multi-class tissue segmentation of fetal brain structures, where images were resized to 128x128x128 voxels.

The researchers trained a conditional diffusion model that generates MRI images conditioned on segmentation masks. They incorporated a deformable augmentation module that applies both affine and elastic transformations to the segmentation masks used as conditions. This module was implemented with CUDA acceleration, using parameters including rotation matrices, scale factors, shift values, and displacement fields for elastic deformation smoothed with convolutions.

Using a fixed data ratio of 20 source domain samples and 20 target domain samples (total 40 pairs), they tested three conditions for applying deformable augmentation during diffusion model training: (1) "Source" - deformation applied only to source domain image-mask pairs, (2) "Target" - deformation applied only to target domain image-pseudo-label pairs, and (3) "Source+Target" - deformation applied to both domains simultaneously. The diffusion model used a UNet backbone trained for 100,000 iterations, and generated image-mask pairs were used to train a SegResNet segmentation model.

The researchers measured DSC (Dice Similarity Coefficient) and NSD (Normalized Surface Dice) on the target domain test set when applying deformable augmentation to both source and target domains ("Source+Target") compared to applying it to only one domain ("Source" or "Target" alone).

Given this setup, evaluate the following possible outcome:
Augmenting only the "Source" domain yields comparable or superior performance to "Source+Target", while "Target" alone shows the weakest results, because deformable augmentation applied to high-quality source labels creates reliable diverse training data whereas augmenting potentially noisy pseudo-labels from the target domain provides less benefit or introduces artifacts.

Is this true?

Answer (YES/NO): NO